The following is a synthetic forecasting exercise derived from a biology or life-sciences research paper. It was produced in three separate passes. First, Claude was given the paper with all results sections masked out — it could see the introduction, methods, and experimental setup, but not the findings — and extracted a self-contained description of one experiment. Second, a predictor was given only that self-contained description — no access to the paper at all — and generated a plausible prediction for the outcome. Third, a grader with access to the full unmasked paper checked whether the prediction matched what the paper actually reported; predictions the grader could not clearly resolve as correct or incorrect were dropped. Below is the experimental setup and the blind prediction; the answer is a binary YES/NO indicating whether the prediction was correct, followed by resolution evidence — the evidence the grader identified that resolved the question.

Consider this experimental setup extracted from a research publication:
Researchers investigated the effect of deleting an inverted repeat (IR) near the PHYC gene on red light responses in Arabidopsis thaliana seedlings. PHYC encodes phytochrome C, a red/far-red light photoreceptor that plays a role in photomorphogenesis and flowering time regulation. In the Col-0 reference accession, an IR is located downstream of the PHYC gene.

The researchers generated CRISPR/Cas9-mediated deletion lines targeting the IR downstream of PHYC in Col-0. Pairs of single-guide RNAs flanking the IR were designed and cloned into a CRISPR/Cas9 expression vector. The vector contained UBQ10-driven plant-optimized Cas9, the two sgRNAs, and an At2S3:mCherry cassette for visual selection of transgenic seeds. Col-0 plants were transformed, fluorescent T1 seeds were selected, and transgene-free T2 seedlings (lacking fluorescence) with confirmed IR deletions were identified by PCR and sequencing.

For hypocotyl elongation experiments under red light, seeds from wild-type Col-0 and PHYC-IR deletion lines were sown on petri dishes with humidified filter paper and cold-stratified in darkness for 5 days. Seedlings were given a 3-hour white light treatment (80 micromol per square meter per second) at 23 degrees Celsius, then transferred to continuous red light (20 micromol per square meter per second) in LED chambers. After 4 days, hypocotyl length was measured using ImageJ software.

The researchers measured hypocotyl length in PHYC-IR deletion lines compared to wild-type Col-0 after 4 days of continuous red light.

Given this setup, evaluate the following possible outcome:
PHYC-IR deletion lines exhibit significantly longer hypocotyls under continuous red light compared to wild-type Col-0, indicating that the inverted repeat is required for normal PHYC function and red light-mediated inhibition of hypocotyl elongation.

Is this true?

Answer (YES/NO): NO